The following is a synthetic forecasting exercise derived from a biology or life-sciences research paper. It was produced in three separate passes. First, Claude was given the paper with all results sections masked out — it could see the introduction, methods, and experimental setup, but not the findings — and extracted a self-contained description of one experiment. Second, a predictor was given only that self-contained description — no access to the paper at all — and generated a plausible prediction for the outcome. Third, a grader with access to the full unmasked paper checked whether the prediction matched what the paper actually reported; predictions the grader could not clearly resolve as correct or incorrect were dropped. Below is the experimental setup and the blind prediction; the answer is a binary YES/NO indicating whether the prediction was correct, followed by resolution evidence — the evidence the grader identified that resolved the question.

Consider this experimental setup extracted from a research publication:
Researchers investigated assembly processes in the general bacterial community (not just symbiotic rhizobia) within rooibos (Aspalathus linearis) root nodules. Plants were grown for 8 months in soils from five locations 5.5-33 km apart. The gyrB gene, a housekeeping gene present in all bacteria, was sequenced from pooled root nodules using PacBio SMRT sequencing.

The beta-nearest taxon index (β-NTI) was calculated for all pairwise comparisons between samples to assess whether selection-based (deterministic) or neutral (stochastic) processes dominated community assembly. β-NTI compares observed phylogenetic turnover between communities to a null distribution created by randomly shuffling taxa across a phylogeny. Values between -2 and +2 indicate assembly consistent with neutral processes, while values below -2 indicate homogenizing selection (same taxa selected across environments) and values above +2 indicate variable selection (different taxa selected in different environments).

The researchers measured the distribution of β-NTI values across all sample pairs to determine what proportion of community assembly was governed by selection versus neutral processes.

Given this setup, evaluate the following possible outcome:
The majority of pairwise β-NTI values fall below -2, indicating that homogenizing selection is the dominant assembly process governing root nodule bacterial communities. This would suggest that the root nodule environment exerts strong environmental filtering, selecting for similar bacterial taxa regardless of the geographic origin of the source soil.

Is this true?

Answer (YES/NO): NO